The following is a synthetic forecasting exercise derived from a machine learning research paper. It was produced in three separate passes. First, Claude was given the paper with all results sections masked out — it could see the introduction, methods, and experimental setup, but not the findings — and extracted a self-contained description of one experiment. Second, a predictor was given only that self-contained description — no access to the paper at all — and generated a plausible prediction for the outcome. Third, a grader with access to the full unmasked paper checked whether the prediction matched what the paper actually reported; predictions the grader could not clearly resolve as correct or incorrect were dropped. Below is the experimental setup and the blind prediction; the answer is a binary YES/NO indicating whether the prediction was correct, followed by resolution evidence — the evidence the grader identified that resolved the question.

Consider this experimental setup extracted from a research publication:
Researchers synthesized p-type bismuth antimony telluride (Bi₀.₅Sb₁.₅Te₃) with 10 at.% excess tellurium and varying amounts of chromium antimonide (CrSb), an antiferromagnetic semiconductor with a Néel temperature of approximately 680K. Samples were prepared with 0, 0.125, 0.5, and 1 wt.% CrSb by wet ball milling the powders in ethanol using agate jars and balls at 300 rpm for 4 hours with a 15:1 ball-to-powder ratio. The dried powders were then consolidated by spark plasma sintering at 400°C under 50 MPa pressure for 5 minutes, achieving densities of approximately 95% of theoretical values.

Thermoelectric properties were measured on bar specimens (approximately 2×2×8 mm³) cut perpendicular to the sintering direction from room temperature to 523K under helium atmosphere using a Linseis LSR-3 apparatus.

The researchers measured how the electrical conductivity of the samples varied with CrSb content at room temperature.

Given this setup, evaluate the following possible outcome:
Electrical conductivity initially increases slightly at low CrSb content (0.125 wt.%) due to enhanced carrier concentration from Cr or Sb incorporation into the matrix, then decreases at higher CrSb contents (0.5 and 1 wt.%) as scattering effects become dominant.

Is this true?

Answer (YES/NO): NO